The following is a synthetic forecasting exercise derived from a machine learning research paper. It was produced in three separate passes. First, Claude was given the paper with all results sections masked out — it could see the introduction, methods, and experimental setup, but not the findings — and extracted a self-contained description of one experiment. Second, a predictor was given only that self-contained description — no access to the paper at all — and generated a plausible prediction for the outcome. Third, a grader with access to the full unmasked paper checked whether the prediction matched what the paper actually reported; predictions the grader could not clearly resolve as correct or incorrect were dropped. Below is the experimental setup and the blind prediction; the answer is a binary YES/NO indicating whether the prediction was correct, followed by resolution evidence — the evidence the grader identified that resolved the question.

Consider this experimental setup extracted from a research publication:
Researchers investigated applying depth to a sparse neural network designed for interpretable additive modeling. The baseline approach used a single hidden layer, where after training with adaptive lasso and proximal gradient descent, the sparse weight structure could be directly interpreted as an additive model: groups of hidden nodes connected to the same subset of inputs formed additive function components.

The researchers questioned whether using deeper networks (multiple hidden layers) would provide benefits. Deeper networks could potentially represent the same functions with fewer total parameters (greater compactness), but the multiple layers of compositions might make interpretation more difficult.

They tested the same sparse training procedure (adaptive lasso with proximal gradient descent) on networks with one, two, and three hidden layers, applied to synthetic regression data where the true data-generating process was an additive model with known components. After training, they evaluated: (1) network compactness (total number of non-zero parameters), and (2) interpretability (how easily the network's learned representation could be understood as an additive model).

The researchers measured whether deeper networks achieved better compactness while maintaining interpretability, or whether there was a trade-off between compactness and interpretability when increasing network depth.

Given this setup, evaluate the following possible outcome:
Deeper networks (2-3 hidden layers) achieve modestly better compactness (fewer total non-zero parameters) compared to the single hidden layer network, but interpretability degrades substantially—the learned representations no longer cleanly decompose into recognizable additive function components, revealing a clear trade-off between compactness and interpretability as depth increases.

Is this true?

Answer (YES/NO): YES